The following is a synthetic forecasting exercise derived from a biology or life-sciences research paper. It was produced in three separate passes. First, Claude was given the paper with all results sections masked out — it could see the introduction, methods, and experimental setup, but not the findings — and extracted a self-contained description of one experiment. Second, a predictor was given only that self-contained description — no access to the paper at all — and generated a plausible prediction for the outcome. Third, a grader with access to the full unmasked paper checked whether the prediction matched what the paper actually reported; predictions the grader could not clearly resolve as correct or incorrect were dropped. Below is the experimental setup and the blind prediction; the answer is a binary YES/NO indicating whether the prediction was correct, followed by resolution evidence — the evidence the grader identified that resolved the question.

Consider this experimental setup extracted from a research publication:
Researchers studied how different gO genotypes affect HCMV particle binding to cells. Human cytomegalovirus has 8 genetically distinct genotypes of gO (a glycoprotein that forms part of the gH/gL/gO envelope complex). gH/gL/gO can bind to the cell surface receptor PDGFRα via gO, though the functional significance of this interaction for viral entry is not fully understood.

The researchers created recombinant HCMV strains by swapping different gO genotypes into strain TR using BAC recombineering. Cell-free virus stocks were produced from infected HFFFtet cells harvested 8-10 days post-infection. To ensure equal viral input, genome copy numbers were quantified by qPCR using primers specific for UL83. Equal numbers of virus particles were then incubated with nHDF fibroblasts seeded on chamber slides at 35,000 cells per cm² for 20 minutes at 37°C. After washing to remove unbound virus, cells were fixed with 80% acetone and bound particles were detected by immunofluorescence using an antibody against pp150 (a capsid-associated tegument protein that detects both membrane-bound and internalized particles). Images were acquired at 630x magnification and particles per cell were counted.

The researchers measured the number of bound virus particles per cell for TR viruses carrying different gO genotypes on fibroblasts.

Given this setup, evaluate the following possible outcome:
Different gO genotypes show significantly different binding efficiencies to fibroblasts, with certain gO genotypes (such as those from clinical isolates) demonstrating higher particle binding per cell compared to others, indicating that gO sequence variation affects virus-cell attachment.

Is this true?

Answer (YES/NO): NO